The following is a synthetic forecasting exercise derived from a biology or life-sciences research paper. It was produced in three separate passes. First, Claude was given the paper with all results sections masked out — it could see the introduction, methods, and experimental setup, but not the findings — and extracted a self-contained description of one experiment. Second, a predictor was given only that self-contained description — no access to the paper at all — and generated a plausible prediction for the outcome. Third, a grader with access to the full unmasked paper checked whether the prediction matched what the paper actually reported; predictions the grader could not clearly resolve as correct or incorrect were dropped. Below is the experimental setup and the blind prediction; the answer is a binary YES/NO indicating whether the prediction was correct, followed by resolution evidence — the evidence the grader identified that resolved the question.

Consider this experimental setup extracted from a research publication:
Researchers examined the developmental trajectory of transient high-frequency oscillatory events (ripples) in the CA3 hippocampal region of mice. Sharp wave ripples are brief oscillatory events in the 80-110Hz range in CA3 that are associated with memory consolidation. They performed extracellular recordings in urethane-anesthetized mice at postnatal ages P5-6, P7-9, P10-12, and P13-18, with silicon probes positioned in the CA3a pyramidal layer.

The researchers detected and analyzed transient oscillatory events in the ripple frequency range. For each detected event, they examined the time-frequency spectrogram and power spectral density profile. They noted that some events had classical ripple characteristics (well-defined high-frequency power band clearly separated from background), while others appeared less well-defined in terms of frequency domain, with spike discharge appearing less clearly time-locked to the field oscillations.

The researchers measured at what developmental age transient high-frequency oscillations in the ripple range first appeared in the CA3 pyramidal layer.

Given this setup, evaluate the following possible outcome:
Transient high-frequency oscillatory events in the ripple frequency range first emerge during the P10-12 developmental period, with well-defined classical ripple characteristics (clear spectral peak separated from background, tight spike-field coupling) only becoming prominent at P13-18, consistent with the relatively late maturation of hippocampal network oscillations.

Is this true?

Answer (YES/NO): NO